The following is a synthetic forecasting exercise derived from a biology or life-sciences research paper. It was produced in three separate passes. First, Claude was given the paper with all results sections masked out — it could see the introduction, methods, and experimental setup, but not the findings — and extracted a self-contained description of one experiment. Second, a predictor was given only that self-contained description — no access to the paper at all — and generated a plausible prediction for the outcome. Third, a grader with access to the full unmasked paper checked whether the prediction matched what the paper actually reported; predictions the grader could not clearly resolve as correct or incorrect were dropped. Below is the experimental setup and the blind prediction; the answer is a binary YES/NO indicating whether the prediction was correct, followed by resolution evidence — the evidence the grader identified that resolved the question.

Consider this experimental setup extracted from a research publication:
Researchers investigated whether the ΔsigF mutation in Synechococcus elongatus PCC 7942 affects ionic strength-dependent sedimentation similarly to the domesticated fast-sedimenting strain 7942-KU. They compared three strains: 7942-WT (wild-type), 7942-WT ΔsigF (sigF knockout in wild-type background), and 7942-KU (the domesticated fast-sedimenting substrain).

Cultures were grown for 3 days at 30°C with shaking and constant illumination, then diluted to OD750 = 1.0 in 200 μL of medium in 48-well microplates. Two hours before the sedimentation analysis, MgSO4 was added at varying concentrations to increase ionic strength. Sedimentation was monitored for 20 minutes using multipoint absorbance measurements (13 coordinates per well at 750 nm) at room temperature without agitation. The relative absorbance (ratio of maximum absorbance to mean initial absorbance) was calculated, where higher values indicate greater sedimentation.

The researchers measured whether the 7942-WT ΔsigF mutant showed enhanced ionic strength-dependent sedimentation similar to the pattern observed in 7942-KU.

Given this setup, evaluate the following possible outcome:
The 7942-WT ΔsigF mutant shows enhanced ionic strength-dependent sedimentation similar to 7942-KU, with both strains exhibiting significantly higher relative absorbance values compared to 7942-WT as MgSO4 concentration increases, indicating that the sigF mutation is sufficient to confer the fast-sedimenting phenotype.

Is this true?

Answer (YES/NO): NO